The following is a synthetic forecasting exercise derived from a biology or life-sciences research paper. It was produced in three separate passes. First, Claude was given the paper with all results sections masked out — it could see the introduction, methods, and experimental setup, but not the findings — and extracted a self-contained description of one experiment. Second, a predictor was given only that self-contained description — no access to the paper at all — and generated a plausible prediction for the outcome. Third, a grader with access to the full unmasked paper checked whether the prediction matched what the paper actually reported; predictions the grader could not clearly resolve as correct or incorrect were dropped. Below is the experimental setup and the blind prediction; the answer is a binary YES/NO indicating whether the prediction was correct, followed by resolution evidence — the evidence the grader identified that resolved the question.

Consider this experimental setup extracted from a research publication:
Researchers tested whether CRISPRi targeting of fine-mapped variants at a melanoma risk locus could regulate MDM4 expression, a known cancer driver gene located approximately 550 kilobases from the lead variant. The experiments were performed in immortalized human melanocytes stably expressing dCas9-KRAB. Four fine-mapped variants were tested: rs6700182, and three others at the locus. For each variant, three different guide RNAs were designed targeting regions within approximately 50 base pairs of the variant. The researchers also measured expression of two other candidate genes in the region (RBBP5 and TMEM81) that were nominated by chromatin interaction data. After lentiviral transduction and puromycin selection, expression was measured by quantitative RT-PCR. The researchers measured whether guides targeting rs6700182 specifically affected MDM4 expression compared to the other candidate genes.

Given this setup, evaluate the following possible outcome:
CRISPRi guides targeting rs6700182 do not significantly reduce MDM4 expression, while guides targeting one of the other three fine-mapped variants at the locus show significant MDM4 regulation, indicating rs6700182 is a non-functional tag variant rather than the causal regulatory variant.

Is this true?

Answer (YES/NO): NO